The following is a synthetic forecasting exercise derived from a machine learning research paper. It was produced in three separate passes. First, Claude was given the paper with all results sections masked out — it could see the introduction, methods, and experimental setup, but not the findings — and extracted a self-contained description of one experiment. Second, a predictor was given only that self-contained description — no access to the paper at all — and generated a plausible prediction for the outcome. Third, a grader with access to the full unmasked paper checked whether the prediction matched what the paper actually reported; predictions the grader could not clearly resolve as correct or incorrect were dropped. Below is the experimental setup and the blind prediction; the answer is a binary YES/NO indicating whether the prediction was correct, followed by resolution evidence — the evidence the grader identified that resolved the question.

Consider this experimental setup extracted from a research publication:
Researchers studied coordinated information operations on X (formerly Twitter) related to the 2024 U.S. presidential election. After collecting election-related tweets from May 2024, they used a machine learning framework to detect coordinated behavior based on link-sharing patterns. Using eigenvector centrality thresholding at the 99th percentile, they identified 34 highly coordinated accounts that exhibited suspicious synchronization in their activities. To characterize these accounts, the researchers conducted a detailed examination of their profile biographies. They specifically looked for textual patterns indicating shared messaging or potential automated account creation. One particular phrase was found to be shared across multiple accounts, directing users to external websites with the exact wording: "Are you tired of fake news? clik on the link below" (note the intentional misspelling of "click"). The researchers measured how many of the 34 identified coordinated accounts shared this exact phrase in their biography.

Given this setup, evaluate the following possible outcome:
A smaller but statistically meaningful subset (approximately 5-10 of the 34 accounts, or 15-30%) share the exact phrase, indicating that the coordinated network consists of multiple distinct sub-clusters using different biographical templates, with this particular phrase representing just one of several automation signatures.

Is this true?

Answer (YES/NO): NO